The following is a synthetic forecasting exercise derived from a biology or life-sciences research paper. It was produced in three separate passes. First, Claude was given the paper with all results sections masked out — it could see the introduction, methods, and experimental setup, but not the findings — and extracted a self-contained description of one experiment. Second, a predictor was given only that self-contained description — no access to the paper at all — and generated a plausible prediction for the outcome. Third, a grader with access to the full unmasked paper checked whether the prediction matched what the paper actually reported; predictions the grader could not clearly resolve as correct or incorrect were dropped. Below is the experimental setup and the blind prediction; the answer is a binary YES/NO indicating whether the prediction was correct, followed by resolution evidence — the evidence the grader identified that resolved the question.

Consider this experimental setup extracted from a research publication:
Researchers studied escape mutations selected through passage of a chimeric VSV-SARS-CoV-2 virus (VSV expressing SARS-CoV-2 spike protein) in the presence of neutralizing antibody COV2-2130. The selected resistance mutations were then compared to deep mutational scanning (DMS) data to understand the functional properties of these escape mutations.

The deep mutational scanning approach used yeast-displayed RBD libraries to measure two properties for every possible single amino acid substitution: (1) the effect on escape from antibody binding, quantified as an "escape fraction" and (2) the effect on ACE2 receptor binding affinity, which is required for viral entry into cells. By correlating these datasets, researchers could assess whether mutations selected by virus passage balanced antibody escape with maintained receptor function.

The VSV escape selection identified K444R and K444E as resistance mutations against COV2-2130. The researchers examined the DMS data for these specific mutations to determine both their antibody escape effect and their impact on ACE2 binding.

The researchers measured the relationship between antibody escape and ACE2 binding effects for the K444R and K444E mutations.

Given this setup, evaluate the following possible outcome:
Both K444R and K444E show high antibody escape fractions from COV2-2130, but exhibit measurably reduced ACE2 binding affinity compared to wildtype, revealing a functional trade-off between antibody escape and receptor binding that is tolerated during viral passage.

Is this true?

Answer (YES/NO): NO